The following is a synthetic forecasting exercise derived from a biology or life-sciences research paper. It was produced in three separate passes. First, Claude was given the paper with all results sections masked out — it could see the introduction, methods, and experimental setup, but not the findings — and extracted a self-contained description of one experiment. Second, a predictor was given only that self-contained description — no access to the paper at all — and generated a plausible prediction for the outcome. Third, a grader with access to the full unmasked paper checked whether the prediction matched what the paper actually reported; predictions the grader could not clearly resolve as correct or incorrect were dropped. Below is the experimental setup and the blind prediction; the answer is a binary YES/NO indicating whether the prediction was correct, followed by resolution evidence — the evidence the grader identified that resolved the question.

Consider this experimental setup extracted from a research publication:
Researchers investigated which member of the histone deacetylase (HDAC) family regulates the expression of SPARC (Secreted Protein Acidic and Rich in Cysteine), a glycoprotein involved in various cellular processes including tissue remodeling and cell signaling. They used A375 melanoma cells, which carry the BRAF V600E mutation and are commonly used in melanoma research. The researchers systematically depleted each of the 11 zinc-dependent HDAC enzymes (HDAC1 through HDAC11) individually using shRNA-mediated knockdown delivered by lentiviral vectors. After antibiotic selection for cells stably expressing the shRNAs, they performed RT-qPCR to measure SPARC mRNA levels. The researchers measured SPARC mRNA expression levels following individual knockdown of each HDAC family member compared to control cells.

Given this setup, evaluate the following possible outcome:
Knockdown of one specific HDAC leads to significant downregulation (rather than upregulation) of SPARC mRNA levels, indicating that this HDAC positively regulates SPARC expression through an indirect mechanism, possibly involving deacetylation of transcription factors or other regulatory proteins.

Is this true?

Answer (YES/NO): NO